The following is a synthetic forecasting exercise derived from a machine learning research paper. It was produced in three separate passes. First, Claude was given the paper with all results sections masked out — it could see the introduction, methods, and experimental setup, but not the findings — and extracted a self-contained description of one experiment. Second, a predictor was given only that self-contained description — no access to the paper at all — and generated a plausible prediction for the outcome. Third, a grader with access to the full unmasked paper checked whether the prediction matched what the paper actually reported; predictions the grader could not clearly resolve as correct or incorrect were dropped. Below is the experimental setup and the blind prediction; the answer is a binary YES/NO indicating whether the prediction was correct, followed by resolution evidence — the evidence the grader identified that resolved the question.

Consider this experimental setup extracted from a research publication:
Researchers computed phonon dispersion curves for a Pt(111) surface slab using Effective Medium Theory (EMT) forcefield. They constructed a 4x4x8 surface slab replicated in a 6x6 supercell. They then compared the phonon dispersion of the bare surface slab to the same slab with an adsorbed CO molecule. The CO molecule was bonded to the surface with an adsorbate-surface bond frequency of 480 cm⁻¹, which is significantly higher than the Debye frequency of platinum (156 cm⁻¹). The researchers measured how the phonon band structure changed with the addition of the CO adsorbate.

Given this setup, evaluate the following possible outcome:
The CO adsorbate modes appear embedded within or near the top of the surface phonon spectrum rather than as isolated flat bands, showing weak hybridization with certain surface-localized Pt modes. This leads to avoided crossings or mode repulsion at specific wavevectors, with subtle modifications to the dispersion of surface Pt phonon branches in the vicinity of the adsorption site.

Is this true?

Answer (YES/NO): NO